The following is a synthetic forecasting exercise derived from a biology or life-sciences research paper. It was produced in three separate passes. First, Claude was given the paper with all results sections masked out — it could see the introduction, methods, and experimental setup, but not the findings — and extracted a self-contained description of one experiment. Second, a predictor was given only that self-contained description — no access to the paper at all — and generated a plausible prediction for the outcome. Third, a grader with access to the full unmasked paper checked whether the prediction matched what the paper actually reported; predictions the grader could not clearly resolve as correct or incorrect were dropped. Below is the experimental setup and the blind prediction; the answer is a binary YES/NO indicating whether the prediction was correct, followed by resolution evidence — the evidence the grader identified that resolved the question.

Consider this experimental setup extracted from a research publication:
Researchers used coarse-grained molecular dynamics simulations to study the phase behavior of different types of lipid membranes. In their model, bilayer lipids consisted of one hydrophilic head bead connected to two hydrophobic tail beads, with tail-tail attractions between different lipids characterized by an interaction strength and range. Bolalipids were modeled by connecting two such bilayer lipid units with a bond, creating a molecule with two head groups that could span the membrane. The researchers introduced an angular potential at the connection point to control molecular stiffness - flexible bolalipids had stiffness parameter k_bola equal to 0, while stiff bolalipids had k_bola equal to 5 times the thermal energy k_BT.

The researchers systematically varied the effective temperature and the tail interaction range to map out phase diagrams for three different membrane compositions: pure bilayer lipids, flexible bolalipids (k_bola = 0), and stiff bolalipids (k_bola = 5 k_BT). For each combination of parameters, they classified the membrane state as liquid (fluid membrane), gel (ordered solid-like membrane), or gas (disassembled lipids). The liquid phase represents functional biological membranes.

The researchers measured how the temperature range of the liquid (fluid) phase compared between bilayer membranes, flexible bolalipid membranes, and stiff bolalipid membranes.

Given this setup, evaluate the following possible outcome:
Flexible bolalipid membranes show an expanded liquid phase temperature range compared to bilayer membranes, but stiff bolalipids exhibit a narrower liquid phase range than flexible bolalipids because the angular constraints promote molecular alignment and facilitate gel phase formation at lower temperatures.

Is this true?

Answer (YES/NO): NO